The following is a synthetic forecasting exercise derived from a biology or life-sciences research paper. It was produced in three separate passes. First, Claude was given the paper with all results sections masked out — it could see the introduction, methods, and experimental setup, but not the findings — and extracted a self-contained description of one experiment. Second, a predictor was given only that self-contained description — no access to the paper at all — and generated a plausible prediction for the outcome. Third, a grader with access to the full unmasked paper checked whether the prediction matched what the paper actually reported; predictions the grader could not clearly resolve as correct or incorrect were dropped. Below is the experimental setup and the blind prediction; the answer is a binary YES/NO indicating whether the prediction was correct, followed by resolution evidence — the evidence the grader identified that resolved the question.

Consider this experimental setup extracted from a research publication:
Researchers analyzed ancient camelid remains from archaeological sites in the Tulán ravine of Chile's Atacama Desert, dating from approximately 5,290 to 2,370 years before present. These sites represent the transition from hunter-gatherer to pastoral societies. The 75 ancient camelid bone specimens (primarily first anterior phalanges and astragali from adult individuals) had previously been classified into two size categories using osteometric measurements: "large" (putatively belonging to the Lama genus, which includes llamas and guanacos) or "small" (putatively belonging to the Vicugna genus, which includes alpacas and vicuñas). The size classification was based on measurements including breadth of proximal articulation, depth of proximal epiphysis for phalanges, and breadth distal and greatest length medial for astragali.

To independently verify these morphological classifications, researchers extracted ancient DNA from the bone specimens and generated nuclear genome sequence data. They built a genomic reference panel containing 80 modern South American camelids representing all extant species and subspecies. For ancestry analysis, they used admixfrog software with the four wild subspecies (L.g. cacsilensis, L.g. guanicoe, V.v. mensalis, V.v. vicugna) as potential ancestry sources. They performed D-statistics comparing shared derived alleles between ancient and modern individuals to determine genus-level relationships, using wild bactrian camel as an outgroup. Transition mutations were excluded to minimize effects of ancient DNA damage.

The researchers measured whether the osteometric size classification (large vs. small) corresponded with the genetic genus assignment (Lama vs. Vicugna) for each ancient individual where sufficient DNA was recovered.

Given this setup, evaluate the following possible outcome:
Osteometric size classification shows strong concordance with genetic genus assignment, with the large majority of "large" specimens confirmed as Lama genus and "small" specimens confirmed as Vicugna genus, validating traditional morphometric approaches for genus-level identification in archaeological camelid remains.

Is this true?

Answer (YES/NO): NO